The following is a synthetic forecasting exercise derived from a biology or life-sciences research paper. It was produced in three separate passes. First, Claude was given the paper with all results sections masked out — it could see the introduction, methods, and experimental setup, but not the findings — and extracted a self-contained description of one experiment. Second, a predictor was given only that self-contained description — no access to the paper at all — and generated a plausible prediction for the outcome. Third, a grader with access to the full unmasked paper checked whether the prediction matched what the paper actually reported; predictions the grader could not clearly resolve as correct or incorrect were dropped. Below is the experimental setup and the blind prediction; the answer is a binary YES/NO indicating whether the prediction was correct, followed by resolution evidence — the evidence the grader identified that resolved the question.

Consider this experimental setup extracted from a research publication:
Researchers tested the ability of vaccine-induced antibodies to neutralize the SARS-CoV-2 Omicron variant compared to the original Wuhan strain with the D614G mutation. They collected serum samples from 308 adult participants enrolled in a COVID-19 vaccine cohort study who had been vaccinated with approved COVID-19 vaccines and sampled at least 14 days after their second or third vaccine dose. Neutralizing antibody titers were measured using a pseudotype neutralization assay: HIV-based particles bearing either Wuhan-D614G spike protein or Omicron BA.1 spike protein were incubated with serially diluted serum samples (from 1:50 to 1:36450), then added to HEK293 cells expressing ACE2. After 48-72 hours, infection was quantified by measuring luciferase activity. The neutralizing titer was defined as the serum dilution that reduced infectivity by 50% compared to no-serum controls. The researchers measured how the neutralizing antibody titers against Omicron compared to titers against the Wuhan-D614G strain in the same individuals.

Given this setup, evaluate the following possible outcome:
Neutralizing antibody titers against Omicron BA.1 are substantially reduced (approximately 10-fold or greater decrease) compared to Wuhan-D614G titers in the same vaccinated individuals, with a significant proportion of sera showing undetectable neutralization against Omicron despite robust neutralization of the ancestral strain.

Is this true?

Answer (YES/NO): YES